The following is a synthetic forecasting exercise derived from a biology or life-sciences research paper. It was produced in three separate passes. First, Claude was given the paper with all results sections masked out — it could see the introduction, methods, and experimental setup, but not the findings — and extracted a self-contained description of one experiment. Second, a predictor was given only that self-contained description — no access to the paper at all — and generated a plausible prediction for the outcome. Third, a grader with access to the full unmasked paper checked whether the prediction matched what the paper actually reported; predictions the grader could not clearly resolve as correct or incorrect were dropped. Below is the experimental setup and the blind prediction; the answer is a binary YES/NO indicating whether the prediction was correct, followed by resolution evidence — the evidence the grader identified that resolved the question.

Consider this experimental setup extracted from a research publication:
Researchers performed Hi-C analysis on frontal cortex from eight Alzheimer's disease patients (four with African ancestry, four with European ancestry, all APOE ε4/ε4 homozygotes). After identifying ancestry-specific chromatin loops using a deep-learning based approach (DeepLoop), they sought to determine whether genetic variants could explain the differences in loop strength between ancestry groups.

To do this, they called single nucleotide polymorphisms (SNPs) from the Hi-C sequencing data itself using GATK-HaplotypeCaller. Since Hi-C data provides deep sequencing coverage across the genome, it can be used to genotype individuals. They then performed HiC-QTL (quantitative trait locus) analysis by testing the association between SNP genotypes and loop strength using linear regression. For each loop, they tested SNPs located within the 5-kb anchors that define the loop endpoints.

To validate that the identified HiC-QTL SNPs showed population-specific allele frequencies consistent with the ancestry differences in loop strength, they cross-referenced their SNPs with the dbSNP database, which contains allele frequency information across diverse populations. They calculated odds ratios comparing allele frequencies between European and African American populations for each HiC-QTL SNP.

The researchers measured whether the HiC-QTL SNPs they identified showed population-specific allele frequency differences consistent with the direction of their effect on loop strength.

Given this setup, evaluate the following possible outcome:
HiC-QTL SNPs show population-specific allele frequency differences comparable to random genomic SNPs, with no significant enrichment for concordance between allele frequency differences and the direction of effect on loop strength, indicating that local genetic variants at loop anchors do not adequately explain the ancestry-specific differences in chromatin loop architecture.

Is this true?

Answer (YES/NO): NO